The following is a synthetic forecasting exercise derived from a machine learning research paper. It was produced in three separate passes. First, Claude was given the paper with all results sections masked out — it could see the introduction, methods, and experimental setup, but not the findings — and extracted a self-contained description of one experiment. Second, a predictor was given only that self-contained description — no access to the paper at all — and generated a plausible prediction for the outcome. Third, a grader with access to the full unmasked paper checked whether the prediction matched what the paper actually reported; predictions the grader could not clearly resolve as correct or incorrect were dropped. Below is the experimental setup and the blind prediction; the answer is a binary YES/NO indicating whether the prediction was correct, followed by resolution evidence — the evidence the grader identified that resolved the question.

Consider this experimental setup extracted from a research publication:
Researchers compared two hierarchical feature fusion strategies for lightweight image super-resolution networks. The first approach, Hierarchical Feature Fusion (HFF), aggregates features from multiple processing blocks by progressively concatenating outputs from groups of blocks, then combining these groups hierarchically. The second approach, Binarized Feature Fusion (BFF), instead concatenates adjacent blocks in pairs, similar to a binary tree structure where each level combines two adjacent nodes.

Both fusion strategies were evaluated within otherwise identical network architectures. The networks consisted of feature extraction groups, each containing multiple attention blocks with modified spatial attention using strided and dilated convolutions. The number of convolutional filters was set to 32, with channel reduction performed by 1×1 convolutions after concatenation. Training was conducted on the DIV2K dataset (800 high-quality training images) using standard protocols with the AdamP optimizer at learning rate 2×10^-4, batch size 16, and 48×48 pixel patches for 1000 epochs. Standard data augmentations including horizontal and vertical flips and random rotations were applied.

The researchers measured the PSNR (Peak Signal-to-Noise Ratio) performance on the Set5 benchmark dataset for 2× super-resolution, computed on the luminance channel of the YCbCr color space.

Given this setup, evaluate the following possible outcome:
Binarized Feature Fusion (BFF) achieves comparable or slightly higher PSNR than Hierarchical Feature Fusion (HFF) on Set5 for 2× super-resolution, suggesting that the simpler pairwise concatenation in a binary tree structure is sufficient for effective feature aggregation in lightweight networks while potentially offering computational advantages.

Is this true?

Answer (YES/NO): YES